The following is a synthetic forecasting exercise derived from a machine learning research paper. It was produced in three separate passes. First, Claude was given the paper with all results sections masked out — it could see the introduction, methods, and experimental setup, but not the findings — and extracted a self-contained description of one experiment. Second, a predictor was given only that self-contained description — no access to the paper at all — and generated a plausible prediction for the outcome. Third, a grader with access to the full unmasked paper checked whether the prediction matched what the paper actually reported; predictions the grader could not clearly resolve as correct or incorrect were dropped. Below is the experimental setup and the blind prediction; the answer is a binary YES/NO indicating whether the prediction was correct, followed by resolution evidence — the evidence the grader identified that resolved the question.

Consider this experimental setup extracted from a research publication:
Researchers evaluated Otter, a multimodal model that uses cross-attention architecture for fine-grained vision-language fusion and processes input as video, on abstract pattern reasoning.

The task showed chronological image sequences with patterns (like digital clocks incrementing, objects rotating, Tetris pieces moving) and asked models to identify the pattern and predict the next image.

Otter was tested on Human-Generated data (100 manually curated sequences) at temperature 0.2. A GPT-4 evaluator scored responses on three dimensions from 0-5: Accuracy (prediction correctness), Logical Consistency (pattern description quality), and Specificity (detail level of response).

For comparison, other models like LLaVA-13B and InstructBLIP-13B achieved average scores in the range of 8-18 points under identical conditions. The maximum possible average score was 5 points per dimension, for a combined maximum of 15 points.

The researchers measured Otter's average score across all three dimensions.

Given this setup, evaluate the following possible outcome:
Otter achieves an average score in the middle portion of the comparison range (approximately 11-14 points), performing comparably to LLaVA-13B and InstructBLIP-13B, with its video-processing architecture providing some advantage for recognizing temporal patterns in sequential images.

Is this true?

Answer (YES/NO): NO